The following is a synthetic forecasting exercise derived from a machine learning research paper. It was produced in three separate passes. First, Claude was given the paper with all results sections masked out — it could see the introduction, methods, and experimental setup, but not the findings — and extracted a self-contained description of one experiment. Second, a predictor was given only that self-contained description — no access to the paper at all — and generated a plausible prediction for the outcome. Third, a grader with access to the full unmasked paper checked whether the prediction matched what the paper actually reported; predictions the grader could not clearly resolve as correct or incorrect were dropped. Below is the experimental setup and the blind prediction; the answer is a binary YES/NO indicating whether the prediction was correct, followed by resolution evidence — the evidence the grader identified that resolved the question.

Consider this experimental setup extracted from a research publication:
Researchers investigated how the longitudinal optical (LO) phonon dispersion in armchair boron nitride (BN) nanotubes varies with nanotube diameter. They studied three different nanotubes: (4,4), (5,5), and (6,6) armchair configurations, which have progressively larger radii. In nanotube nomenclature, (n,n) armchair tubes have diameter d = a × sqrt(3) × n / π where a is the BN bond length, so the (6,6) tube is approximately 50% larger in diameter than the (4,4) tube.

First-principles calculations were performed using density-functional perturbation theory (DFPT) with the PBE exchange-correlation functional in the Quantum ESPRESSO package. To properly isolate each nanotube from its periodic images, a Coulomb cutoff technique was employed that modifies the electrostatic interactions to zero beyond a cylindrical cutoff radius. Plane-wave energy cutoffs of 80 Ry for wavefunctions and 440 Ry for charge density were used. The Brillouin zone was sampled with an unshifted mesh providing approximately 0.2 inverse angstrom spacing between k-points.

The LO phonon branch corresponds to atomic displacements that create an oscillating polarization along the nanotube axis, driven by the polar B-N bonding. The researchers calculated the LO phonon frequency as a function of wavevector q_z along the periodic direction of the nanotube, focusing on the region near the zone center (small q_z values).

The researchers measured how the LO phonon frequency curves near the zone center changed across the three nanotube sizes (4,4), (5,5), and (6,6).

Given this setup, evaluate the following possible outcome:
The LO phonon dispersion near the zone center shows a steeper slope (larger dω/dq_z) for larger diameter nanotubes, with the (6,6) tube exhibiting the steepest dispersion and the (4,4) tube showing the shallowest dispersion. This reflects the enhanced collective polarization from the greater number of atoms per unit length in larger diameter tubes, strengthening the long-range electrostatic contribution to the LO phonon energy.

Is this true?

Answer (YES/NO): YES